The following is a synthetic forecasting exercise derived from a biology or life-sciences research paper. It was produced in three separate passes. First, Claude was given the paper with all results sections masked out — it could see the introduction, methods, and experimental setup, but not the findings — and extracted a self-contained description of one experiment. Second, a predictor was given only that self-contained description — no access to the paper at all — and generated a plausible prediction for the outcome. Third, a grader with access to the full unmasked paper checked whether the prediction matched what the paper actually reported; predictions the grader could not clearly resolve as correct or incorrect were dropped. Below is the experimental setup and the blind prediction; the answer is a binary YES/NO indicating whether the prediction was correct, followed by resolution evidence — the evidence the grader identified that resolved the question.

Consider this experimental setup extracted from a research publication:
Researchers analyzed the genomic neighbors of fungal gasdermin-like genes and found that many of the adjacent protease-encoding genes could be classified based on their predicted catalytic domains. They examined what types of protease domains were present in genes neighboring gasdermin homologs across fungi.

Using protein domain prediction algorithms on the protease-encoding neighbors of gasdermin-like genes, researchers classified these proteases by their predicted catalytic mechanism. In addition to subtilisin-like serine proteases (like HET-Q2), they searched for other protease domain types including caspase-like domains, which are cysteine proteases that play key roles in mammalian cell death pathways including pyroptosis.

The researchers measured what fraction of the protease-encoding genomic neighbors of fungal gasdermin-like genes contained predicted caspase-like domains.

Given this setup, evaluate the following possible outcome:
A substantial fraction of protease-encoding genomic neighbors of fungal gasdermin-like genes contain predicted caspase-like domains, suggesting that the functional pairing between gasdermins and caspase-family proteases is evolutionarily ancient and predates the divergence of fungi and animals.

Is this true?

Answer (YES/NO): NO